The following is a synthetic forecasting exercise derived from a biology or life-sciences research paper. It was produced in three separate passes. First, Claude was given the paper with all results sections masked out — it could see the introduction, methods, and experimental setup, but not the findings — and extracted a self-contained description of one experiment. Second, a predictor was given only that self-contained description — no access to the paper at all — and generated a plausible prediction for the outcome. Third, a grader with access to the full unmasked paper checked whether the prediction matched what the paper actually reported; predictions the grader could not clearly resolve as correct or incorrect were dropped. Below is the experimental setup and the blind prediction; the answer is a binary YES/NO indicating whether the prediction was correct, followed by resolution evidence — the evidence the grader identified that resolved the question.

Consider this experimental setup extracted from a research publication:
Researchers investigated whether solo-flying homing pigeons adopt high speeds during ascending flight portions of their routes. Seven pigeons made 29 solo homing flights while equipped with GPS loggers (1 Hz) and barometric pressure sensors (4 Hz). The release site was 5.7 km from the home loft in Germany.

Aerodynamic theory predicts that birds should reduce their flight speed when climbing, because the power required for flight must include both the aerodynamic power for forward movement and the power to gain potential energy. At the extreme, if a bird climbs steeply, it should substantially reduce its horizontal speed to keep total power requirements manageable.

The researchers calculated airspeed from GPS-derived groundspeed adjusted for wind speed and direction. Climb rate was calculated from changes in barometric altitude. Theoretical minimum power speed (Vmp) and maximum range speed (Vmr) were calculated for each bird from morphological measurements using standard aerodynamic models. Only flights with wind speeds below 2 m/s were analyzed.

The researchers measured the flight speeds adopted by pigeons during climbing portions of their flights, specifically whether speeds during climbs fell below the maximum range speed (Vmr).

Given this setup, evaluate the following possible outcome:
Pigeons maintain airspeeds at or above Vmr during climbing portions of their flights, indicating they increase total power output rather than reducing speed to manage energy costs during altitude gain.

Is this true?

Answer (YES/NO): YES